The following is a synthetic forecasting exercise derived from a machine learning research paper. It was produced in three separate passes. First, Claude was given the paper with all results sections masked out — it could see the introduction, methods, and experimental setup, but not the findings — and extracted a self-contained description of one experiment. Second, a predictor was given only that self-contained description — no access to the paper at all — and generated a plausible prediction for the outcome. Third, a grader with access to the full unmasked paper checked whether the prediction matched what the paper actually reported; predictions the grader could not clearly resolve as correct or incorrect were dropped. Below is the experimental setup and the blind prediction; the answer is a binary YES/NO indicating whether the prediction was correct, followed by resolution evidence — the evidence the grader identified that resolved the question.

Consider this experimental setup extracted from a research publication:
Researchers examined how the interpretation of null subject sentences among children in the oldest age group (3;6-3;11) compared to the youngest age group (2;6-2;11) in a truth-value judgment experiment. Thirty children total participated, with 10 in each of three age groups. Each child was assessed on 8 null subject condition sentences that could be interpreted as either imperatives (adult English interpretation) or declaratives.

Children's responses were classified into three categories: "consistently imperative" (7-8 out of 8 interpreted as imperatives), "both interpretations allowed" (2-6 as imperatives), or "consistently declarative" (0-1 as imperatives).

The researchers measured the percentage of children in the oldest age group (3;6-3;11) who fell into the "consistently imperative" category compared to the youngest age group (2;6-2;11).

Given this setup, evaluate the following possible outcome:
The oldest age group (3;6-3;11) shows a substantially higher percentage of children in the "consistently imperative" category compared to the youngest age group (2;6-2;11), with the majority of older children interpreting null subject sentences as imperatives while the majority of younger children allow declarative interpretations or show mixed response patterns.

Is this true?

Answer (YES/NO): YES